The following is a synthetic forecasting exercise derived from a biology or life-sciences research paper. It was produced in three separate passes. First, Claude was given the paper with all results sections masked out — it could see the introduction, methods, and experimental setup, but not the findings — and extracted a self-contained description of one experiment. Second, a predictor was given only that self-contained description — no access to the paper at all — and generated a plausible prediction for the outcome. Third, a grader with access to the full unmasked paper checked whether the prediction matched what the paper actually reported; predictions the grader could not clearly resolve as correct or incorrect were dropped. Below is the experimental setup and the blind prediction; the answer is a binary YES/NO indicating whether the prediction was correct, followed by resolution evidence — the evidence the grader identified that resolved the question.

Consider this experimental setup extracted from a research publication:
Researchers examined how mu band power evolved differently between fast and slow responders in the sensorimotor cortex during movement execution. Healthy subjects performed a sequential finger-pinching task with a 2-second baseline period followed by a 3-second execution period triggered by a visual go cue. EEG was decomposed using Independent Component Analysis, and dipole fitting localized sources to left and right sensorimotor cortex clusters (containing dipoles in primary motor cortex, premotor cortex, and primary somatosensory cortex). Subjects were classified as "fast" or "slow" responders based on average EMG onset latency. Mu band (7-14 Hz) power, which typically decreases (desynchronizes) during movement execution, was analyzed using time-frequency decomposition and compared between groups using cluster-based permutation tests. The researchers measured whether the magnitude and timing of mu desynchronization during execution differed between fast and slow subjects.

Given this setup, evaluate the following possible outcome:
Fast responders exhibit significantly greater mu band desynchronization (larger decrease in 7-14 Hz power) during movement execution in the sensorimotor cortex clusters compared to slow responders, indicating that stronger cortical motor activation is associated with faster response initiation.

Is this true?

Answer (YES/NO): YES